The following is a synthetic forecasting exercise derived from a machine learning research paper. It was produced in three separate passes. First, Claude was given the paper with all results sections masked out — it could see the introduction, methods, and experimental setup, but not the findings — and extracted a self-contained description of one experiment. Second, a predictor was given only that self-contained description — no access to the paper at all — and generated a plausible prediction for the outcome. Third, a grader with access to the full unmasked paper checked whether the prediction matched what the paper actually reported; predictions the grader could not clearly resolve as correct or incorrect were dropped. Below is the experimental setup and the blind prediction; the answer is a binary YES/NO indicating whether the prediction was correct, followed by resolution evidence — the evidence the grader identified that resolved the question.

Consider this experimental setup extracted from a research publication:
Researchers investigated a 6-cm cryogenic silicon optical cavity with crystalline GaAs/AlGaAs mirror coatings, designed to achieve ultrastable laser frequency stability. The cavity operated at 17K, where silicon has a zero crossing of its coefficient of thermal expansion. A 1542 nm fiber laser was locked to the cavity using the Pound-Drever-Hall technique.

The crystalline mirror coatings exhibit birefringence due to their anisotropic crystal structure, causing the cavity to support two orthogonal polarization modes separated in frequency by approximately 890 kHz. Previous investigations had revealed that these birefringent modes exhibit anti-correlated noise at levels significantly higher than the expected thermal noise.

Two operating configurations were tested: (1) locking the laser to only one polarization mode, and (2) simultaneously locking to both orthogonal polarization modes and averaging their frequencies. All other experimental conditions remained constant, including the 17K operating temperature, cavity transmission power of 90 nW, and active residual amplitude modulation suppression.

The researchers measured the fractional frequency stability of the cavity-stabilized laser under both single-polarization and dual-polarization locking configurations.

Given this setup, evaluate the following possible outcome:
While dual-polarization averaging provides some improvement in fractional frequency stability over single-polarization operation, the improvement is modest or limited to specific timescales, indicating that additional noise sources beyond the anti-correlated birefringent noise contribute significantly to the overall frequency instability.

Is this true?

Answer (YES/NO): NO